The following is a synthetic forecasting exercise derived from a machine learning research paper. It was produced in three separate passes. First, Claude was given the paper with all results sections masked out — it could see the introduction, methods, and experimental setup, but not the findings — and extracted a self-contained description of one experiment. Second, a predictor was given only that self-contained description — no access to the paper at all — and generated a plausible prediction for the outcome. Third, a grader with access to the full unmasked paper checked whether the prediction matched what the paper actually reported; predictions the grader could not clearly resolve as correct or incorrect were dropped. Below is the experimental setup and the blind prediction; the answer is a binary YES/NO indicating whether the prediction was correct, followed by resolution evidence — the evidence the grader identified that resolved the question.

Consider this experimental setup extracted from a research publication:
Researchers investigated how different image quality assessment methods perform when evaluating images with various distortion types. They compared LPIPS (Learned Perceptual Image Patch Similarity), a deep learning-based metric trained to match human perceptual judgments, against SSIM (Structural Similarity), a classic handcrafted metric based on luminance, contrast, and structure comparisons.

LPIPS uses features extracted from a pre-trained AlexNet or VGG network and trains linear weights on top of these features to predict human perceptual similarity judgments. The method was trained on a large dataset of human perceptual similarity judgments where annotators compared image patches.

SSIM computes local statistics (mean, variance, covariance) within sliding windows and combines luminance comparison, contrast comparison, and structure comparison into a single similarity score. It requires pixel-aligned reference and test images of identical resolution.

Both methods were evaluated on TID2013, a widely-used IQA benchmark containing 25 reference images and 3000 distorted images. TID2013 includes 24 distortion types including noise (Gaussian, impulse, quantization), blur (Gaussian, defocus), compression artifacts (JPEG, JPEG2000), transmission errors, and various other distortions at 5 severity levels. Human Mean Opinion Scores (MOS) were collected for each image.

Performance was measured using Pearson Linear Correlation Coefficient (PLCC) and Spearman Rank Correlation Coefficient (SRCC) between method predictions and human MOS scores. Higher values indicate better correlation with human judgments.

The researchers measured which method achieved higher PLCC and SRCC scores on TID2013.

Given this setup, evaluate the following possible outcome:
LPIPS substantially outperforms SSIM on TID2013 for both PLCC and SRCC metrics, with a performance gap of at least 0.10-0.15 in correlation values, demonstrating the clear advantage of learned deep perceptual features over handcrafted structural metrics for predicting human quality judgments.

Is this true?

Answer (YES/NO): NO